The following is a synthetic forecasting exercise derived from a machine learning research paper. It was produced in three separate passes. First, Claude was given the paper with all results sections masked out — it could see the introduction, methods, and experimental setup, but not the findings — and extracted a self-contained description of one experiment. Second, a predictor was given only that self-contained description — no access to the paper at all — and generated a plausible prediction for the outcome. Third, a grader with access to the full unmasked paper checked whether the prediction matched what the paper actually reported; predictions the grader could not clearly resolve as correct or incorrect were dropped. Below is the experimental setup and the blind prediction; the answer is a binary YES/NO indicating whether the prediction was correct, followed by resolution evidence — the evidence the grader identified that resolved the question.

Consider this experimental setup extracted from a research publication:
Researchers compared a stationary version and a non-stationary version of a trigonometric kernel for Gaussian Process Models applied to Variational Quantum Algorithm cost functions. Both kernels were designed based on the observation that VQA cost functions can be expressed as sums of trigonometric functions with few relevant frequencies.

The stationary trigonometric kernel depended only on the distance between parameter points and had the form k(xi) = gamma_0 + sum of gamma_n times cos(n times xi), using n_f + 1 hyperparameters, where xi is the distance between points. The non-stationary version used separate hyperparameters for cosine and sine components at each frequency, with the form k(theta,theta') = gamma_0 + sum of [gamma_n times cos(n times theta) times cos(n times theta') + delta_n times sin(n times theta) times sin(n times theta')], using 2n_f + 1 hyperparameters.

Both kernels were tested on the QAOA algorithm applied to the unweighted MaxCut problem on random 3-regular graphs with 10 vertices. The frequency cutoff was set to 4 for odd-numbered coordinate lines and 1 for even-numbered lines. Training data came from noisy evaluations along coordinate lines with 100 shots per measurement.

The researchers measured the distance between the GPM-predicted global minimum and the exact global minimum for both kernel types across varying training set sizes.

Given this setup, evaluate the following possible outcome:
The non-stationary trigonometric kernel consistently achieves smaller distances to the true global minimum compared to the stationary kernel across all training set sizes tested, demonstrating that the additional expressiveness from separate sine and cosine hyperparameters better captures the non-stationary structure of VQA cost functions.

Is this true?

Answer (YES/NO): NO